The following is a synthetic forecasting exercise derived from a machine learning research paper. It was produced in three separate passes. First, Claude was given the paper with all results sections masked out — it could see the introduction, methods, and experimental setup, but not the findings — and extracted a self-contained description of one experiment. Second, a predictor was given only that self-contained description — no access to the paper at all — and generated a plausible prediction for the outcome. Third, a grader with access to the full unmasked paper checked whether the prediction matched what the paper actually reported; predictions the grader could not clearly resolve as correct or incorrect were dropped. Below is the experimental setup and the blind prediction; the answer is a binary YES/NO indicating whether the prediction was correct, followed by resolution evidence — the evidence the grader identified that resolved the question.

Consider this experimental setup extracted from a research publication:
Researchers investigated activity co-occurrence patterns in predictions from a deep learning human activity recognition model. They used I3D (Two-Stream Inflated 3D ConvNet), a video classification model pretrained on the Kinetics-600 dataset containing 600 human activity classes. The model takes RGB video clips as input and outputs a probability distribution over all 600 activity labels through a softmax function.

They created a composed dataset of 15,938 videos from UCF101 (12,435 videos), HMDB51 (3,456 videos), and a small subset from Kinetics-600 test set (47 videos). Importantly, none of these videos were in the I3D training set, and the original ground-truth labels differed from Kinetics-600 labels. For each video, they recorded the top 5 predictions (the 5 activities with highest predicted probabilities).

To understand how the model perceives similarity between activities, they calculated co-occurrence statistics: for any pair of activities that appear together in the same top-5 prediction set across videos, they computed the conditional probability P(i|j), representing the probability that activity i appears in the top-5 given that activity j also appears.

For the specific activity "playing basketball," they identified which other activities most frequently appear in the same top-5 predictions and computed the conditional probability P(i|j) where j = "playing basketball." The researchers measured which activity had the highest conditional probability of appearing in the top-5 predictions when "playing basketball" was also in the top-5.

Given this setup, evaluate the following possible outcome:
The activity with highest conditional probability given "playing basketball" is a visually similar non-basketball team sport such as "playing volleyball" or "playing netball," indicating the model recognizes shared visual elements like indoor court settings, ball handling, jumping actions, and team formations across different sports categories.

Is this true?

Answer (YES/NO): NO